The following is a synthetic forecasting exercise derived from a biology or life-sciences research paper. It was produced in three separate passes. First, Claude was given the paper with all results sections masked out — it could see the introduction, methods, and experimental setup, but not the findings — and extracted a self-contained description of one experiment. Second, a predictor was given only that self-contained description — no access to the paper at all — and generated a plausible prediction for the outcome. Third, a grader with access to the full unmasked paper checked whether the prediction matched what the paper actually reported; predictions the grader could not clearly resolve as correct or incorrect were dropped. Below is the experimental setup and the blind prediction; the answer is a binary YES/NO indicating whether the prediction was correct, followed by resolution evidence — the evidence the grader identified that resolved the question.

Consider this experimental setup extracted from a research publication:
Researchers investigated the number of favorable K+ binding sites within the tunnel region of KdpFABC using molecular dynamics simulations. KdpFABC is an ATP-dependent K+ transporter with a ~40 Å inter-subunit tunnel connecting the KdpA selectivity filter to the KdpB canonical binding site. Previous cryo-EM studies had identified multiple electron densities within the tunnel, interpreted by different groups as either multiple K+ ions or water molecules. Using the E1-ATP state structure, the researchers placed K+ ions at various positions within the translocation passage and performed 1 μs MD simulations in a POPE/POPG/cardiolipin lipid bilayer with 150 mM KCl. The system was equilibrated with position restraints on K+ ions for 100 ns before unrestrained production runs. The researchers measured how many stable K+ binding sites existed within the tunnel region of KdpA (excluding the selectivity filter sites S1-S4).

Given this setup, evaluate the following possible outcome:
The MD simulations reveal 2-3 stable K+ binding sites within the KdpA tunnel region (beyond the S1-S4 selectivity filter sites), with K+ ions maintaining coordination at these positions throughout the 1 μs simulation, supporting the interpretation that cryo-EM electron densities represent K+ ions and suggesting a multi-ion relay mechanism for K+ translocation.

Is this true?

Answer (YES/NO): NO